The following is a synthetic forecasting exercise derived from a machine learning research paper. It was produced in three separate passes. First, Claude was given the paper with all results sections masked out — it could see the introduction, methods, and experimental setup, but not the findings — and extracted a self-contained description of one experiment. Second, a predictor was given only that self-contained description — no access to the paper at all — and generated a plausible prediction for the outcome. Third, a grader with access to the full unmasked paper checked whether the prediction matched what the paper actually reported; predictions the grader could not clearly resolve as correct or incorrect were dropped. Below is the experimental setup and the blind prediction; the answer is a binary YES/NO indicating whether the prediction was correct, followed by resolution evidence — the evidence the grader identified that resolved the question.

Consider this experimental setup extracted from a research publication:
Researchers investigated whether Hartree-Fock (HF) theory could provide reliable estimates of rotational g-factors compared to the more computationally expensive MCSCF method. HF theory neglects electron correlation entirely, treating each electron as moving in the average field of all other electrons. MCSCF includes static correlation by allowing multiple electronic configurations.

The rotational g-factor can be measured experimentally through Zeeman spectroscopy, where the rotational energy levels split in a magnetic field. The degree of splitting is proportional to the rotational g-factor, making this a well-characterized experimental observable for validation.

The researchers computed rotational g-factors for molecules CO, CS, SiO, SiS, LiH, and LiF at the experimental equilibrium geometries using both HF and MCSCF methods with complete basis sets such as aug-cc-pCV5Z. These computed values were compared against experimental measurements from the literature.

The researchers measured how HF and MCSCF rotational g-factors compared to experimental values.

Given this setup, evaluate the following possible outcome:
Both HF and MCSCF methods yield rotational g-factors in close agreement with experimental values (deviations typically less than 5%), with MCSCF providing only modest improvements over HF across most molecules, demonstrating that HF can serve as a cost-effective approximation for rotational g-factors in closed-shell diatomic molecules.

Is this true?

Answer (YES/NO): NO